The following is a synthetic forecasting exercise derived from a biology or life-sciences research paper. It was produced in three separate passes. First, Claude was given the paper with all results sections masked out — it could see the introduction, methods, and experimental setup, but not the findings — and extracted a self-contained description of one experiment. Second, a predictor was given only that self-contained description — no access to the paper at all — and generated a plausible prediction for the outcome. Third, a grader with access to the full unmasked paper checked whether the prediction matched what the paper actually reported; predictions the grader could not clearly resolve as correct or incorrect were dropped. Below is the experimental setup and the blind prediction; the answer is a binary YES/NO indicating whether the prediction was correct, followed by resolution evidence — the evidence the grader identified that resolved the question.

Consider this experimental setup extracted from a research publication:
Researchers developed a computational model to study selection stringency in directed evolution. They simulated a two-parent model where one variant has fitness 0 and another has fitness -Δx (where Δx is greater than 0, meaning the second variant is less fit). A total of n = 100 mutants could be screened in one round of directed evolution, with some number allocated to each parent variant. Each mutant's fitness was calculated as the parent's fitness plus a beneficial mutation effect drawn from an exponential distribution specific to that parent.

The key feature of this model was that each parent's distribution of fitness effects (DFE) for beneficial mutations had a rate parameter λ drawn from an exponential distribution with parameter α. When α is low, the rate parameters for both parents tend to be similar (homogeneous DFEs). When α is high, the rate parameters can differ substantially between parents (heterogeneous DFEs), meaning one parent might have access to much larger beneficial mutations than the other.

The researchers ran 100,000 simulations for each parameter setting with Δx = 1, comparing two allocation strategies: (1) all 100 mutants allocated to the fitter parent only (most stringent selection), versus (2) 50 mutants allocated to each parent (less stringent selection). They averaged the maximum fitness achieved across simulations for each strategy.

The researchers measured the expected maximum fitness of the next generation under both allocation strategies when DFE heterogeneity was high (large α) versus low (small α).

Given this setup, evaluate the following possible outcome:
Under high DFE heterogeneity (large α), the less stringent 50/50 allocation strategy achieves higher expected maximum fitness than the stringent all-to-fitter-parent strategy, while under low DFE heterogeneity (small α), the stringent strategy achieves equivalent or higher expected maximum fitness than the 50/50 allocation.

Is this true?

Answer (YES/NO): YES